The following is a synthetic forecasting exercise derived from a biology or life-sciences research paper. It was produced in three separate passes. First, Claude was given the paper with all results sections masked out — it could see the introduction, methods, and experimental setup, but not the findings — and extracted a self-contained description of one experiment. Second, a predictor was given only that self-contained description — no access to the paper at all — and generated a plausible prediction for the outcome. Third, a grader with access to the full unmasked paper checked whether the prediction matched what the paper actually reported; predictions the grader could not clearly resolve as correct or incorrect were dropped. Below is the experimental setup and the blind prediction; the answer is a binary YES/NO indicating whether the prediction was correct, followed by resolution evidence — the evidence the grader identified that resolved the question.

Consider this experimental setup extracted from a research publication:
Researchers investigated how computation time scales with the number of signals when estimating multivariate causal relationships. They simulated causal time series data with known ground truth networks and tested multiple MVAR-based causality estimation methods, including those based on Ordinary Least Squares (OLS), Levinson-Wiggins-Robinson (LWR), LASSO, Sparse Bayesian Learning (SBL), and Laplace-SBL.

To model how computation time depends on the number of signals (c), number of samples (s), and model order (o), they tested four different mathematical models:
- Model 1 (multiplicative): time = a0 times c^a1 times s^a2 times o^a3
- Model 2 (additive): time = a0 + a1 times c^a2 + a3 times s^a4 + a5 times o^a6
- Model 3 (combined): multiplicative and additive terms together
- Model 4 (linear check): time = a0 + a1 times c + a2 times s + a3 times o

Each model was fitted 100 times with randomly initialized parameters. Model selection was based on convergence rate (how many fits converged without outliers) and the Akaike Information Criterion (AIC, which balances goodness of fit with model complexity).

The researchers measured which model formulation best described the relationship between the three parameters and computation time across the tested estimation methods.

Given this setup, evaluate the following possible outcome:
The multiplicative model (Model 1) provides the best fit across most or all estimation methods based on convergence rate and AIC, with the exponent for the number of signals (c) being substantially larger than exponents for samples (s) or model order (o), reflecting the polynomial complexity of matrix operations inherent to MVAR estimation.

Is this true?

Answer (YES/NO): YES